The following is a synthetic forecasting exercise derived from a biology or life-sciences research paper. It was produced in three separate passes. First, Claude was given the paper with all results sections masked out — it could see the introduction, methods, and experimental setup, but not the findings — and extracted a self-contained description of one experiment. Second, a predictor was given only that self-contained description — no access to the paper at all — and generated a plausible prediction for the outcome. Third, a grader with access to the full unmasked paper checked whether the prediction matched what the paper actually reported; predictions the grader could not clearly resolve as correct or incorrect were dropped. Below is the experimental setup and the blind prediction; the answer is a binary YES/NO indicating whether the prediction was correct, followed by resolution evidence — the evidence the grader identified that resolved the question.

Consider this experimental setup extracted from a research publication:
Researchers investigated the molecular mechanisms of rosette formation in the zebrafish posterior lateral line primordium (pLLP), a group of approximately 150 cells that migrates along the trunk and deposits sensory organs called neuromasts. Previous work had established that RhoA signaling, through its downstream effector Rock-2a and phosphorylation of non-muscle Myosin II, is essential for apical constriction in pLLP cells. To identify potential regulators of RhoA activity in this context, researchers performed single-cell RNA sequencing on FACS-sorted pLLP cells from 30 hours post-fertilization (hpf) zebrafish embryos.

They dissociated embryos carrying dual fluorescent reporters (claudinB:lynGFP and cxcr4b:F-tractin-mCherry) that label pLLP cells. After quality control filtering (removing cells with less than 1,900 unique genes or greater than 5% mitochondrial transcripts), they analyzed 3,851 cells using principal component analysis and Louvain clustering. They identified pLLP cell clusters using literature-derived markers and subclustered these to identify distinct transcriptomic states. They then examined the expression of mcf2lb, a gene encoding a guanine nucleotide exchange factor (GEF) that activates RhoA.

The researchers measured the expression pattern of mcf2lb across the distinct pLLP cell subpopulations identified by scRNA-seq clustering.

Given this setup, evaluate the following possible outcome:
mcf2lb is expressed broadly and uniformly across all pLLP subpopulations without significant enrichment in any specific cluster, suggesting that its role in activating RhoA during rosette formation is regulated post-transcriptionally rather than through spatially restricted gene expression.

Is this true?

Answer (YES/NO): NO